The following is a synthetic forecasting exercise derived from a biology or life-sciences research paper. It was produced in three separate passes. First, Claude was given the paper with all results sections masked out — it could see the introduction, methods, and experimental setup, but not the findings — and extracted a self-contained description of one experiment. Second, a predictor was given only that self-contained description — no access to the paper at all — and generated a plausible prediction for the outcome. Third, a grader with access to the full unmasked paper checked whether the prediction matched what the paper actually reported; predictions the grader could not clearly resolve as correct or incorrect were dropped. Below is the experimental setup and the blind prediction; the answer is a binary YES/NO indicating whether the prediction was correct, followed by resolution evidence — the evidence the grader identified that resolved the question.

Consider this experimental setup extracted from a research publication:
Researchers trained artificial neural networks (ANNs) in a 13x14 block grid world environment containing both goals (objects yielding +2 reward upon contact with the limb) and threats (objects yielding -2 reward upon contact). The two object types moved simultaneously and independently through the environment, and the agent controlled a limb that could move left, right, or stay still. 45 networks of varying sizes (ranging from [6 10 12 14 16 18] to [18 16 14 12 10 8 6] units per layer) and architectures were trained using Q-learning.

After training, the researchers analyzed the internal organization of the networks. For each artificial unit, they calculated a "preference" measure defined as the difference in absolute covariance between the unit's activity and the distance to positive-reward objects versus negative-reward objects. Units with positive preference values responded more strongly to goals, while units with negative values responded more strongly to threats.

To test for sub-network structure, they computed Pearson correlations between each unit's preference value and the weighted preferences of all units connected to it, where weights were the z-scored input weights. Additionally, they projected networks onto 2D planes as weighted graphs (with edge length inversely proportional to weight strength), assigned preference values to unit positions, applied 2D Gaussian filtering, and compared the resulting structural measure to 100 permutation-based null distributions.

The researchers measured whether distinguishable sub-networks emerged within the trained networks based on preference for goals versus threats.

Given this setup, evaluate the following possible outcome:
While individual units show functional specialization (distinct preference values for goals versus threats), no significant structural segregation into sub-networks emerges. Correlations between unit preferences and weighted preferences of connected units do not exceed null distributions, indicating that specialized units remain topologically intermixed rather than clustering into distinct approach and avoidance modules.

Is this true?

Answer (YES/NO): NO